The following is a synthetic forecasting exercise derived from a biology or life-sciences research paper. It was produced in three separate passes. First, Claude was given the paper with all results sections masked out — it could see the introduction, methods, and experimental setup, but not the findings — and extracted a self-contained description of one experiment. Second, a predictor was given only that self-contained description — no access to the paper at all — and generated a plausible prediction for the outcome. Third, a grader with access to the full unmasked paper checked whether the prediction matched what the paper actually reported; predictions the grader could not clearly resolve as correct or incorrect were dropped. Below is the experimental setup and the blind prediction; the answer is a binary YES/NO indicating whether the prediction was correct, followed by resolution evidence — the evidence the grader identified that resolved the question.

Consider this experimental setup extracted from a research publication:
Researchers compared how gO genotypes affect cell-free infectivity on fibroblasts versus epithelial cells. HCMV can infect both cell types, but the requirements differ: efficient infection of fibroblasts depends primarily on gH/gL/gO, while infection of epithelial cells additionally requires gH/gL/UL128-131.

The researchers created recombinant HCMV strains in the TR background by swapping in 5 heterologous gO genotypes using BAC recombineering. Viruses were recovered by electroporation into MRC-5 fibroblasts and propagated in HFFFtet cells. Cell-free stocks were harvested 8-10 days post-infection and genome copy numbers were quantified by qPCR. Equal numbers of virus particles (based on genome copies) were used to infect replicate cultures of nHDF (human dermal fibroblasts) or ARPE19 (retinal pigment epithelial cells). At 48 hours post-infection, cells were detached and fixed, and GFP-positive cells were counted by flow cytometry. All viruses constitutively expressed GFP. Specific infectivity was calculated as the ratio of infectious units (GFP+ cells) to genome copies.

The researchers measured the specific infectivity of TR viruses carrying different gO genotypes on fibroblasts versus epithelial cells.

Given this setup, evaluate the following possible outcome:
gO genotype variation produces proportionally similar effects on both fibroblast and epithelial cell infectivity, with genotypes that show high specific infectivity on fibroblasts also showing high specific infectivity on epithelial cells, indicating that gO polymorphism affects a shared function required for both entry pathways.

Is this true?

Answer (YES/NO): NO